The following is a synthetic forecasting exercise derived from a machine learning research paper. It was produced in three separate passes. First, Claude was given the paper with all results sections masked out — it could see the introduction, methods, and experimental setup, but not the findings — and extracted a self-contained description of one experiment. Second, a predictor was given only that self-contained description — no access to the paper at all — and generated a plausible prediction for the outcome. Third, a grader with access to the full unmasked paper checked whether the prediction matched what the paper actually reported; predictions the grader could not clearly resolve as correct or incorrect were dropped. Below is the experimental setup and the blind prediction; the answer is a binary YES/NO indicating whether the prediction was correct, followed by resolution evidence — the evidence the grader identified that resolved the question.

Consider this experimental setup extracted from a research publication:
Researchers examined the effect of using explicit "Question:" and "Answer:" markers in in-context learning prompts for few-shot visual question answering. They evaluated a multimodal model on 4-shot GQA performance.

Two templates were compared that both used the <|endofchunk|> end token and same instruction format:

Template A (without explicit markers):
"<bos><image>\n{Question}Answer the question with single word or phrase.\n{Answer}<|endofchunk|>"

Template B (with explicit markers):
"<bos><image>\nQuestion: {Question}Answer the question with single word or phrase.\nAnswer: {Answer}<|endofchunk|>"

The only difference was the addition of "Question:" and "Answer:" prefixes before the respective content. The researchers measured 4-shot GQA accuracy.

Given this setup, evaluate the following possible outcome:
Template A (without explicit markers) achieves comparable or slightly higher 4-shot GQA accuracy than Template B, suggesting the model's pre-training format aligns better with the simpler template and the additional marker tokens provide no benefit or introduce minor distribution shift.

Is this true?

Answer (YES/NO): NO